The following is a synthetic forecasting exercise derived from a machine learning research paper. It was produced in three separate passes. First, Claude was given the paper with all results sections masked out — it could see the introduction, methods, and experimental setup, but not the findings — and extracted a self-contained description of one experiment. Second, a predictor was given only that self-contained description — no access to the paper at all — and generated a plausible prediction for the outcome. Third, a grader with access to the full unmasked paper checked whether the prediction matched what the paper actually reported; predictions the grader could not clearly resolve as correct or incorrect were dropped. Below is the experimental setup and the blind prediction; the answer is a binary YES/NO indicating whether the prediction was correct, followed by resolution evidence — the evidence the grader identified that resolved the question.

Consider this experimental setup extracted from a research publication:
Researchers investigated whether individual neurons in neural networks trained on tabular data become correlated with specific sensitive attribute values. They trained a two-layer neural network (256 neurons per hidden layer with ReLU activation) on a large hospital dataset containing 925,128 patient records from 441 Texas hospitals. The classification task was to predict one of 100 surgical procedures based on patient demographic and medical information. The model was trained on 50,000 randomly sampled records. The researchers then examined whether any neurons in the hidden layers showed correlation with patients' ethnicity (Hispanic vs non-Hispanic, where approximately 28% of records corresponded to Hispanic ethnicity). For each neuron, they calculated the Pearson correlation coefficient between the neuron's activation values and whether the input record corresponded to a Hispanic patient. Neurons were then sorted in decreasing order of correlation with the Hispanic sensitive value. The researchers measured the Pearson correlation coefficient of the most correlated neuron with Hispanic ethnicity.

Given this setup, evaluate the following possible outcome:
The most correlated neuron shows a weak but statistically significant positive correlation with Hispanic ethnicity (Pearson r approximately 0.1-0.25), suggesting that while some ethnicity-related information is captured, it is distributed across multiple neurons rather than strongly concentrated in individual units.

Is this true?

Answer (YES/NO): NO